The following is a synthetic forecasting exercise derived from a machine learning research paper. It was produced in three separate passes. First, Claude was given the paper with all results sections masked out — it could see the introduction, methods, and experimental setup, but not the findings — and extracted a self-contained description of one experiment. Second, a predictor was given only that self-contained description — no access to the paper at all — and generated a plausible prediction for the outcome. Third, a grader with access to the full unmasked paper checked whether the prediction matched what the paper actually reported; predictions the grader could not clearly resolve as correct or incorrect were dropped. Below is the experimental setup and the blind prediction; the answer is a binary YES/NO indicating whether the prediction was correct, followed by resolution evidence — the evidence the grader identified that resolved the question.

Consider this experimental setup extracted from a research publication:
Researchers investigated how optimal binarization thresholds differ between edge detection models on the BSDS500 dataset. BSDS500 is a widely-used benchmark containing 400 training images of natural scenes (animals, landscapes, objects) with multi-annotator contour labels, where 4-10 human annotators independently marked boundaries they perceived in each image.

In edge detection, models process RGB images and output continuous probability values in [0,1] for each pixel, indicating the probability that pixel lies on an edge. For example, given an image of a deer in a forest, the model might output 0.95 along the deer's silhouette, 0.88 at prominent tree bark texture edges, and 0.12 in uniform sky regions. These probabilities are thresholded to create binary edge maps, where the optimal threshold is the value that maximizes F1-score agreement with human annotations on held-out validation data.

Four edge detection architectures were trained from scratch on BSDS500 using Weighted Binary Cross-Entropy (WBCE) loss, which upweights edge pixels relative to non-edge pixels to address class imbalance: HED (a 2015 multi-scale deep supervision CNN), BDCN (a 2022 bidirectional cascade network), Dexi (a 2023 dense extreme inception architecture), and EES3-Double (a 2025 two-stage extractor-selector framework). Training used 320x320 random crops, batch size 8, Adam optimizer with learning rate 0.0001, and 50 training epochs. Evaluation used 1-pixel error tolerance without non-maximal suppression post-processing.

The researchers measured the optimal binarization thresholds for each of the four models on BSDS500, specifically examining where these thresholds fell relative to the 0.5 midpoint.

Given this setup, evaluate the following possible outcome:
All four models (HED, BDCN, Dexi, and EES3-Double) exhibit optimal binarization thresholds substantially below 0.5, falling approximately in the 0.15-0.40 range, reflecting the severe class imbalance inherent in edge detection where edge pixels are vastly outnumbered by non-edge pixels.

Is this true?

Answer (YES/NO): NO